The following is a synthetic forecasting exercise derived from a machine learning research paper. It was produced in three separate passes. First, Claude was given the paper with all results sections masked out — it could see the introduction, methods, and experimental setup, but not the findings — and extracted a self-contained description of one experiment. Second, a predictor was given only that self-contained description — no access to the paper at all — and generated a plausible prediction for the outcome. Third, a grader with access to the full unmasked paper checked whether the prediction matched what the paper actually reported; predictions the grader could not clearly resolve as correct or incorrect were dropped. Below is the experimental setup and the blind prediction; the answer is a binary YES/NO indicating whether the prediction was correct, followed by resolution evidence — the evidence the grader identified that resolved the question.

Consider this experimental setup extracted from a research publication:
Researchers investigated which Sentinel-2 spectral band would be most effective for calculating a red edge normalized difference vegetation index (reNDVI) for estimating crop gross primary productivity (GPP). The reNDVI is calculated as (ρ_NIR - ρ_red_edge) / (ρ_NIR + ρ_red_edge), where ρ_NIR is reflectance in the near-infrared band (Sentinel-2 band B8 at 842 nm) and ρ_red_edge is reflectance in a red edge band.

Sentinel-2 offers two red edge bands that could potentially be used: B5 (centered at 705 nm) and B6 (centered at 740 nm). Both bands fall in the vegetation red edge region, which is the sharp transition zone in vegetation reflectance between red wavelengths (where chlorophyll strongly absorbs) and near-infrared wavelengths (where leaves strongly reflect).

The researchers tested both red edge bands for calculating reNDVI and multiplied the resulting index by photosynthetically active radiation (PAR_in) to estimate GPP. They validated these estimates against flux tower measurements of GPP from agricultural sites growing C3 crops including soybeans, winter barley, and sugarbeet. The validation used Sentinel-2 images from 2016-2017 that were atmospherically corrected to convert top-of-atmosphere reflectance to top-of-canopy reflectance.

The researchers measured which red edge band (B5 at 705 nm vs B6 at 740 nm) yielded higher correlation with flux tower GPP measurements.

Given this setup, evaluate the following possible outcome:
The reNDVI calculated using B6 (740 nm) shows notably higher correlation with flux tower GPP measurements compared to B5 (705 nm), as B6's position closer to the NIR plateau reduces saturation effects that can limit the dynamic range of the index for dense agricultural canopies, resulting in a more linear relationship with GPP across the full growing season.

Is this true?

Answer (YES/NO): NO